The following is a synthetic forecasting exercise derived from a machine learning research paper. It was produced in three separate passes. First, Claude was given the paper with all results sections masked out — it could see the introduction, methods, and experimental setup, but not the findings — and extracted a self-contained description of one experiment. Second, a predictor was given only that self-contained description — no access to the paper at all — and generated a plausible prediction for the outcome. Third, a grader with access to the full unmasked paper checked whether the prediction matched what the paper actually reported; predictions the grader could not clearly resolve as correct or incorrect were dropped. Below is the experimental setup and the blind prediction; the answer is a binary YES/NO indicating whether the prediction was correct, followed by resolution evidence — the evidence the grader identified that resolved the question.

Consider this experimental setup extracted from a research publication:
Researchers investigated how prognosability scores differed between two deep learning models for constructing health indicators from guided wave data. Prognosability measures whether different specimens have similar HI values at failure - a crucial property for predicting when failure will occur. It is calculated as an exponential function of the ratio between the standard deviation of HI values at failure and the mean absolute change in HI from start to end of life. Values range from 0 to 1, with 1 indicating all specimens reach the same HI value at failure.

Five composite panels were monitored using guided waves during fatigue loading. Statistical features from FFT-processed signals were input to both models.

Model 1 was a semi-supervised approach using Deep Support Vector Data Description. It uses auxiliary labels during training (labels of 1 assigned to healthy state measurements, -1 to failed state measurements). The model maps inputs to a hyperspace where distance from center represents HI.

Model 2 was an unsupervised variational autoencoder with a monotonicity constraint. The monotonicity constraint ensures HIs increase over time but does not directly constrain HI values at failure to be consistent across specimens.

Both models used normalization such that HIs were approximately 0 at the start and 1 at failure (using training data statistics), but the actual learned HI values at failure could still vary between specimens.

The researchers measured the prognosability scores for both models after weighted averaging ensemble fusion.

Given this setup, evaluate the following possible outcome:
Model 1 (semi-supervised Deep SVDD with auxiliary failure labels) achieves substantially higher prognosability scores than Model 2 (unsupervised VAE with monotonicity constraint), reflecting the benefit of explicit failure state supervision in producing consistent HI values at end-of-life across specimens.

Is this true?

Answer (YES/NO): NO